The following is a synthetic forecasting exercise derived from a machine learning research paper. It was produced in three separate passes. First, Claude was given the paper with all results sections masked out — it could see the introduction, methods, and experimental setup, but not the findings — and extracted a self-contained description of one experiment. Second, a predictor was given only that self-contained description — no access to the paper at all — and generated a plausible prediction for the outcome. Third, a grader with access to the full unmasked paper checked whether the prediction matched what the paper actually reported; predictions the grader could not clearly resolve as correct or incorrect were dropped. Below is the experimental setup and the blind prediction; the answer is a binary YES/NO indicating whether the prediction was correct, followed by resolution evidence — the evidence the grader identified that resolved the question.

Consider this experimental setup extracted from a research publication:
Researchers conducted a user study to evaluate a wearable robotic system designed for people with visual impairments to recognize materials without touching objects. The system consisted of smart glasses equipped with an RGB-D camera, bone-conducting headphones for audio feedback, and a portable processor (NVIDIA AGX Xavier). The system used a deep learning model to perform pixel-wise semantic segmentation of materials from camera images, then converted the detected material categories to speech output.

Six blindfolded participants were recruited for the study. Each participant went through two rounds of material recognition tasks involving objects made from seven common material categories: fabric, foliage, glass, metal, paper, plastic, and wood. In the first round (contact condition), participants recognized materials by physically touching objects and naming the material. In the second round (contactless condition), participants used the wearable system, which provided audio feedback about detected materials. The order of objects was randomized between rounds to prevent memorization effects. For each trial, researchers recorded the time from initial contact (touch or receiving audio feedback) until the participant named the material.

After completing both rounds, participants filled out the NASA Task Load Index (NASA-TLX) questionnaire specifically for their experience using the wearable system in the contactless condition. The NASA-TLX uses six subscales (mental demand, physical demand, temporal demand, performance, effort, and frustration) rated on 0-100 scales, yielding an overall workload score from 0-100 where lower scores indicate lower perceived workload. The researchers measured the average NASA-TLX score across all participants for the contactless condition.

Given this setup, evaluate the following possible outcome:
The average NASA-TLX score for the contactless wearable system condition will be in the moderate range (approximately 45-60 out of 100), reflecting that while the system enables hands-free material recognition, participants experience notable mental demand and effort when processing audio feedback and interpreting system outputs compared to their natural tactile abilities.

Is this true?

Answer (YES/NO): NO